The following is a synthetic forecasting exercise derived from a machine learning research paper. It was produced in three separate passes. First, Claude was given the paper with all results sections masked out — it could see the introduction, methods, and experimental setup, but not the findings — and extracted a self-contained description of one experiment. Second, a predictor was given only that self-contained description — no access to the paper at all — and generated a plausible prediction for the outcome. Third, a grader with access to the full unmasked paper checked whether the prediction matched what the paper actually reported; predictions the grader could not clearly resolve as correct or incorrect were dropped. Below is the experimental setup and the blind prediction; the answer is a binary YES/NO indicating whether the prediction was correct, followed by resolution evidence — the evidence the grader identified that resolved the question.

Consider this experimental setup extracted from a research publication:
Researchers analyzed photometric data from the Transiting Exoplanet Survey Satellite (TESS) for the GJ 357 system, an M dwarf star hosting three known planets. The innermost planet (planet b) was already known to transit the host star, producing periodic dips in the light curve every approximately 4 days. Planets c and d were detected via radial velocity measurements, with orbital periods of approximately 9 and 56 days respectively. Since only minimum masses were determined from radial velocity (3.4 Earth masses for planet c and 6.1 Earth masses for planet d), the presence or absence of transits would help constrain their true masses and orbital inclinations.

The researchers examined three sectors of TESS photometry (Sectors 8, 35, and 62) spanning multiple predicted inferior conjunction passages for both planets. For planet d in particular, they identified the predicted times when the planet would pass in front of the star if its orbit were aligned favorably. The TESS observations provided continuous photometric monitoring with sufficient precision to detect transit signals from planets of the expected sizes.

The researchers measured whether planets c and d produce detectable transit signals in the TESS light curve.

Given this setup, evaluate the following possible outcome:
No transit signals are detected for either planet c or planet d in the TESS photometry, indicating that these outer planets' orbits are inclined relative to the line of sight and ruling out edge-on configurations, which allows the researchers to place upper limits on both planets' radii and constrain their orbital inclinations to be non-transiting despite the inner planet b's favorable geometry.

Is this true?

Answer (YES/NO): NO